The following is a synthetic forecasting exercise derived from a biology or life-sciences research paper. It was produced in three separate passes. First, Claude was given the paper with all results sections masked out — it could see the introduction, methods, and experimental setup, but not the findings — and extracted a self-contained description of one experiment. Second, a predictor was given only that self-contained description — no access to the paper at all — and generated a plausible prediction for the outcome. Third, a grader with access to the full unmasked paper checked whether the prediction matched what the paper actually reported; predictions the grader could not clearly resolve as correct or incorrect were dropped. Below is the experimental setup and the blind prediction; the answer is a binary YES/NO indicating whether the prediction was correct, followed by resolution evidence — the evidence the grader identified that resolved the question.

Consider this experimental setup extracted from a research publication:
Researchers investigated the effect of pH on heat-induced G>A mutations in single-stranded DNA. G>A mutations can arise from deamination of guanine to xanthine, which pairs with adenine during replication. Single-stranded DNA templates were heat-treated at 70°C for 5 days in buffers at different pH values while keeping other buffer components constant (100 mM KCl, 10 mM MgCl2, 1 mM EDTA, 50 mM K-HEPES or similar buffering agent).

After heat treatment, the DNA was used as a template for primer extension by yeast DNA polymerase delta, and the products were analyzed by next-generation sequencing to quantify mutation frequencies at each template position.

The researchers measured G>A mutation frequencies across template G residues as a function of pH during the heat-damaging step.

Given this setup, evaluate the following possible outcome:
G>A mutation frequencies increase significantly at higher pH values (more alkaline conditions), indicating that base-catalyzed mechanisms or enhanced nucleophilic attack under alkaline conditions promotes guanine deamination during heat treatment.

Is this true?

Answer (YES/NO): NO